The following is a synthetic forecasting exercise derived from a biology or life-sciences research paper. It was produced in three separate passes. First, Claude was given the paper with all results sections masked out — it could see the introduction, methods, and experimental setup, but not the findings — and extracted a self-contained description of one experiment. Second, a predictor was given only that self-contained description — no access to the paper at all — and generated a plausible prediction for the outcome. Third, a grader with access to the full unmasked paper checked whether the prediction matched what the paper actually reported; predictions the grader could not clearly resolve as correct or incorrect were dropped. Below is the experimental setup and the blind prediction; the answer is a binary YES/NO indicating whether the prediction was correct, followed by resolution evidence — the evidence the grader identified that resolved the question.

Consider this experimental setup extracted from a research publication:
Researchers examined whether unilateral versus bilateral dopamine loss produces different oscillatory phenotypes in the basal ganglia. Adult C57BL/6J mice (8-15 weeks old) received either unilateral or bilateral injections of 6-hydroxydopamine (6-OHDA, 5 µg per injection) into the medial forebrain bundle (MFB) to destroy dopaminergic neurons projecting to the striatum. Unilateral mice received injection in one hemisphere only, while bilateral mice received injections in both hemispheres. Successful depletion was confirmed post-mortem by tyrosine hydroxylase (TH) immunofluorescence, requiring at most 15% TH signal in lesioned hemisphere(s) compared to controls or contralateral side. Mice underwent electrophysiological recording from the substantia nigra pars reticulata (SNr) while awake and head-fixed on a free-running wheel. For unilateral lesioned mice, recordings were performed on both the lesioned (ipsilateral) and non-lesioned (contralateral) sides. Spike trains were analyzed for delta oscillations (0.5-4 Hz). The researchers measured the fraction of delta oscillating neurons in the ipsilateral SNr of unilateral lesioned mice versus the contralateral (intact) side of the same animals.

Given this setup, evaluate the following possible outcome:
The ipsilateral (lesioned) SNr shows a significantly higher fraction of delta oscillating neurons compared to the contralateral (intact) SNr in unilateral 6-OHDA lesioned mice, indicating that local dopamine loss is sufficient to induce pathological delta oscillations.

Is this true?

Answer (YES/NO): YES